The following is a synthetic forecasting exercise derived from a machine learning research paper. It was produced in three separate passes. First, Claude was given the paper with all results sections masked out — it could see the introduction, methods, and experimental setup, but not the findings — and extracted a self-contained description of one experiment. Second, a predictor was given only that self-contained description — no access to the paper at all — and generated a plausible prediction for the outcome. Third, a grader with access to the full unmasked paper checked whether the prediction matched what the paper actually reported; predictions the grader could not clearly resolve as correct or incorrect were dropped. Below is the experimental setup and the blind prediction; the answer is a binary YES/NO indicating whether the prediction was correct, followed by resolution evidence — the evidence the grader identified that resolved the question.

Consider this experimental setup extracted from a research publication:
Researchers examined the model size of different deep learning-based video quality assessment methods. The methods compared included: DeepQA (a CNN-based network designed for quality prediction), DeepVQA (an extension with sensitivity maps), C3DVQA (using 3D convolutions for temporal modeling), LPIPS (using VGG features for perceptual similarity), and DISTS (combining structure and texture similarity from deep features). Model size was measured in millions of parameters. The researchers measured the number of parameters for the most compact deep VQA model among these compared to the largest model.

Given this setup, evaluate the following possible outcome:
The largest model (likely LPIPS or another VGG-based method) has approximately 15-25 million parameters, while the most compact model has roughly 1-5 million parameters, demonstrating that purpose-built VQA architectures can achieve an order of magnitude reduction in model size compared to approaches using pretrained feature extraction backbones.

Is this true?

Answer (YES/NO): NO